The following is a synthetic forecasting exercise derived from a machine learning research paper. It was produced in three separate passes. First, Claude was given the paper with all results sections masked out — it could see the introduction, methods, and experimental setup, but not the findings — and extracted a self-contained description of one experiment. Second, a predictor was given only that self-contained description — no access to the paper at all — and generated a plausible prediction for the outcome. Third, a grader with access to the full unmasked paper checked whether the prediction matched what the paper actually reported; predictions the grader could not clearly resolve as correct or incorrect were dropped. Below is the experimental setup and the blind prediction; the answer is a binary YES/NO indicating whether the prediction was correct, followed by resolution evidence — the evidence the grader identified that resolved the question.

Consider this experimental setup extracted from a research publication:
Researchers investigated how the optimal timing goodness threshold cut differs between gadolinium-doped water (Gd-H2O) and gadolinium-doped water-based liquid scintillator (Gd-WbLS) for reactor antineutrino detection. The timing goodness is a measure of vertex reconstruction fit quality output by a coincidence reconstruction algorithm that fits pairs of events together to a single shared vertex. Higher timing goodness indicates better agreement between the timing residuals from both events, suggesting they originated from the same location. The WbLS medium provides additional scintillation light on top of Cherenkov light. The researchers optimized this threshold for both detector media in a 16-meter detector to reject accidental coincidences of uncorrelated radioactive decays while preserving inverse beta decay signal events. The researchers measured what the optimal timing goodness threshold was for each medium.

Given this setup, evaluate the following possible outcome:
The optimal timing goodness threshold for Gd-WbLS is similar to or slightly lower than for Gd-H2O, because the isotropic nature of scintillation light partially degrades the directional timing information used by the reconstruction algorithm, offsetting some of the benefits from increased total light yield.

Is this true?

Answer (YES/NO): NO